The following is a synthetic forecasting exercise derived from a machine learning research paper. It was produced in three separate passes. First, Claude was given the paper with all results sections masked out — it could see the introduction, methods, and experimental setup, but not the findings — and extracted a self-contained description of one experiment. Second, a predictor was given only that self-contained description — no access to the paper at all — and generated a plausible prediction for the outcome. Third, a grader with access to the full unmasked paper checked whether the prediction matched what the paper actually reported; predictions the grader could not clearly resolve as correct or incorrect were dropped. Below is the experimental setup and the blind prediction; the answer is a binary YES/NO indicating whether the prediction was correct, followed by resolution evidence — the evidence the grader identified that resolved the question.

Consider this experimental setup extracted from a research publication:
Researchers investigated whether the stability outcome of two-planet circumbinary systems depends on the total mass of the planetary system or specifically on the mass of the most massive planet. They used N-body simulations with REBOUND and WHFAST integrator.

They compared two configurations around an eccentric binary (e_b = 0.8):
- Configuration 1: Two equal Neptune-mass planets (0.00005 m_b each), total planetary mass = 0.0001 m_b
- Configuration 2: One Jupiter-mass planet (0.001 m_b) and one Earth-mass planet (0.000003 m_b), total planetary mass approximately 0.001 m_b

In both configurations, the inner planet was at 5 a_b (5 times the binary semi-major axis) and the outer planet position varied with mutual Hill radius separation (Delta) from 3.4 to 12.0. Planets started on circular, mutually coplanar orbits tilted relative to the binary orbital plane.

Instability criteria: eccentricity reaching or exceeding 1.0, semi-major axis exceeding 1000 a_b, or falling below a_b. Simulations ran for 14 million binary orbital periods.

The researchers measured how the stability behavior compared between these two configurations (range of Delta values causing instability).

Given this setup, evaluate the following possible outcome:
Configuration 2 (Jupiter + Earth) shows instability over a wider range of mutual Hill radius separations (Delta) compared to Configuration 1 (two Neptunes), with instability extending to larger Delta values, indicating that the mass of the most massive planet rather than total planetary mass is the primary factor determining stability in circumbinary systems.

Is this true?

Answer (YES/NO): YES